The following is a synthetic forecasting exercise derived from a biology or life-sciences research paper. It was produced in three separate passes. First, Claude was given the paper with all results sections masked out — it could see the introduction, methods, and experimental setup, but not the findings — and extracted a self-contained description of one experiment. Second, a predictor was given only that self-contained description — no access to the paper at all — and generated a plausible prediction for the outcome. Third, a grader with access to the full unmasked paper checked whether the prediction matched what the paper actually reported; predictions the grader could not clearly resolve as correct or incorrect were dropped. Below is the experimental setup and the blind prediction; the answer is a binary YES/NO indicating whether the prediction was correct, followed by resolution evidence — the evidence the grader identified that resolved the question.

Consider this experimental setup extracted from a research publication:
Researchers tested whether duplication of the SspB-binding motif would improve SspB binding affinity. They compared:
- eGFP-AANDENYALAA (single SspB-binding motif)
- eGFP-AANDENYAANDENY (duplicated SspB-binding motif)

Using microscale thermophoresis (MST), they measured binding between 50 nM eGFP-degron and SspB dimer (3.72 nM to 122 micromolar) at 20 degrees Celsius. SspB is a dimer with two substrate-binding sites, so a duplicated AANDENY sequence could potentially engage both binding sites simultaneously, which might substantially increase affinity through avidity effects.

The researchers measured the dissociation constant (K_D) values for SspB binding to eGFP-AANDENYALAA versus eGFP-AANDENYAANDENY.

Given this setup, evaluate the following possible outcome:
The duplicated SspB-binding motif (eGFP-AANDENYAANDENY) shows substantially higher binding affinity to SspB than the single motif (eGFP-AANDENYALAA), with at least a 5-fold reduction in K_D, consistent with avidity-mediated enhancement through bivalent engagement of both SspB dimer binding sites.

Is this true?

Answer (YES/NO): NO